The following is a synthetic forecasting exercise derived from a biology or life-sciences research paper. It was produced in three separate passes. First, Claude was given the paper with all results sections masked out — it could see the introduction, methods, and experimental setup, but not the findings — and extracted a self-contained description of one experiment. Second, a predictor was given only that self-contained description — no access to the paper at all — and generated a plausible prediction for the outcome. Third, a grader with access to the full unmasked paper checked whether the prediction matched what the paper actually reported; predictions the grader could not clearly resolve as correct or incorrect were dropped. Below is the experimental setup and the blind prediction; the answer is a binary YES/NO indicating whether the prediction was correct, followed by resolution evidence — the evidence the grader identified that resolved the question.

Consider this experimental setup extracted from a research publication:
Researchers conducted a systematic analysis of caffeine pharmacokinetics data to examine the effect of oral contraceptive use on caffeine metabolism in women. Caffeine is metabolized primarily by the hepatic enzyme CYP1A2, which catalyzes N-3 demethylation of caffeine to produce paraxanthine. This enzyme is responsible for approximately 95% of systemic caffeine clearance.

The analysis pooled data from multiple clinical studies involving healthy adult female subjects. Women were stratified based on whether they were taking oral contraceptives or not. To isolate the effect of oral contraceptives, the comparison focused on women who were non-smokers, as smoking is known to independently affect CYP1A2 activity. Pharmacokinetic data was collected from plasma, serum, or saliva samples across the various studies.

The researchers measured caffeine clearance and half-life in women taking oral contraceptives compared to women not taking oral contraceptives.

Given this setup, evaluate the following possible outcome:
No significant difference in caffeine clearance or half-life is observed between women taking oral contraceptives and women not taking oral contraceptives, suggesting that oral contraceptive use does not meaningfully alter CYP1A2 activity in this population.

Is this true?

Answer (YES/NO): NO